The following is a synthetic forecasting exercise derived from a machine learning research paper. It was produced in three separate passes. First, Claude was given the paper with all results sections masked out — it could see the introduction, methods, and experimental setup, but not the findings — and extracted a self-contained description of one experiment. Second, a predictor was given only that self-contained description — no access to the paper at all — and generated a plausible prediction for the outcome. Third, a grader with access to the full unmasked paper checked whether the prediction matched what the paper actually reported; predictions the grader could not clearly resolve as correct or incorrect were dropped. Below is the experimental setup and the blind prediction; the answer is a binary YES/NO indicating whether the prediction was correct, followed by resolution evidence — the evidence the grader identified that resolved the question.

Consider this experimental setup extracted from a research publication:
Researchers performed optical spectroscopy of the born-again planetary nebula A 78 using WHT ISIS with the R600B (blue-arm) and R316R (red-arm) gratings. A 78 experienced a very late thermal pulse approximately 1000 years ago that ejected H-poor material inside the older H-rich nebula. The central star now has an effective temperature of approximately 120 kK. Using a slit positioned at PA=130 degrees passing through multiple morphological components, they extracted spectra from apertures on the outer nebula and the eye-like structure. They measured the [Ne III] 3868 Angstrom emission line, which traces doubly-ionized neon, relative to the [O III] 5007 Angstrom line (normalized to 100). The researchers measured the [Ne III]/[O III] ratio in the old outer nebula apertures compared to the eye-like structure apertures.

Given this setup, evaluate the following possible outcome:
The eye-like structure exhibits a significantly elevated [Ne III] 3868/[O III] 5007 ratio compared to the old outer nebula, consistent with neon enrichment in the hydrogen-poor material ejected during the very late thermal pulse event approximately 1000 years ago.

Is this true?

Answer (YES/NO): YES